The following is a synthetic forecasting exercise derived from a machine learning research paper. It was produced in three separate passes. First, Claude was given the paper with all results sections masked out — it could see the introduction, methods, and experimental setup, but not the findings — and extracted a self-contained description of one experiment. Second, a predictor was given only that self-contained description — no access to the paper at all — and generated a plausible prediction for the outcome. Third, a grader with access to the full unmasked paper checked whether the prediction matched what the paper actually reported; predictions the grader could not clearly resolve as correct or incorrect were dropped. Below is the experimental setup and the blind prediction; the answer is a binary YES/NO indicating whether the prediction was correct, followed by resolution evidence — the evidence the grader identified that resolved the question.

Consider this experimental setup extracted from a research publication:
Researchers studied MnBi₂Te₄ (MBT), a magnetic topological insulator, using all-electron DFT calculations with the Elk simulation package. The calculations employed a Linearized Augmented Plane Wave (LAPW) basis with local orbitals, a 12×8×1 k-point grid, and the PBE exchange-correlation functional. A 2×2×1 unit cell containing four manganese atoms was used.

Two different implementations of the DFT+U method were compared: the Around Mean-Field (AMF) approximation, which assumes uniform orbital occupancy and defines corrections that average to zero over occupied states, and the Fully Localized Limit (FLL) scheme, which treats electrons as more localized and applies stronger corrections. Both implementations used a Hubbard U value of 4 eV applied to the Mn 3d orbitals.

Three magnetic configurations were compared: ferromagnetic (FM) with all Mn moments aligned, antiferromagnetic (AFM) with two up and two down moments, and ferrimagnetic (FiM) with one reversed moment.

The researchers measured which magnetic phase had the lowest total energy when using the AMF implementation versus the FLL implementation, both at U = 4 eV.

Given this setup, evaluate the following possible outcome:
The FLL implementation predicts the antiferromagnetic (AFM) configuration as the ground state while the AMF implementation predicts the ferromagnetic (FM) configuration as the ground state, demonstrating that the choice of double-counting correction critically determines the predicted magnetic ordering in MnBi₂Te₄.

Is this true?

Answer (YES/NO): NO